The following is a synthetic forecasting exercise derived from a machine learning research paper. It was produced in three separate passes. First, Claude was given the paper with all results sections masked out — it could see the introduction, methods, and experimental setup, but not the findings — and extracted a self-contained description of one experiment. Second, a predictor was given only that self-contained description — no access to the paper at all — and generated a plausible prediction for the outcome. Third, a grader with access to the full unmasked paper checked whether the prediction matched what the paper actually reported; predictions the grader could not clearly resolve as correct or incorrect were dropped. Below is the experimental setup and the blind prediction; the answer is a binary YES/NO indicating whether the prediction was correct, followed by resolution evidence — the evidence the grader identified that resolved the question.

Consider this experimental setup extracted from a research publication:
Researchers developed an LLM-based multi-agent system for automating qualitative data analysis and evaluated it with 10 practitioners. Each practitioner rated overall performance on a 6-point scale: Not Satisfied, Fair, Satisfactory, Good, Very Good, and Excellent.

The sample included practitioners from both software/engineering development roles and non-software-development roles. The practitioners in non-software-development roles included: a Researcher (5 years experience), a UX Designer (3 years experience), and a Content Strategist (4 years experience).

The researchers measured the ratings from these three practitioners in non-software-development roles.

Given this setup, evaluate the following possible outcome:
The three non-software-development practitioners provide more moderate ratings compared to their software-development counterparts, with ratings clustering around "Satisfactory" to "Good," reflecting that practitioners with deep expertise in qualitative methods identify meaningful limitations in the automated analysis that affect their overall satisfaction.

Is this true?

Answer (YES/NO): NO